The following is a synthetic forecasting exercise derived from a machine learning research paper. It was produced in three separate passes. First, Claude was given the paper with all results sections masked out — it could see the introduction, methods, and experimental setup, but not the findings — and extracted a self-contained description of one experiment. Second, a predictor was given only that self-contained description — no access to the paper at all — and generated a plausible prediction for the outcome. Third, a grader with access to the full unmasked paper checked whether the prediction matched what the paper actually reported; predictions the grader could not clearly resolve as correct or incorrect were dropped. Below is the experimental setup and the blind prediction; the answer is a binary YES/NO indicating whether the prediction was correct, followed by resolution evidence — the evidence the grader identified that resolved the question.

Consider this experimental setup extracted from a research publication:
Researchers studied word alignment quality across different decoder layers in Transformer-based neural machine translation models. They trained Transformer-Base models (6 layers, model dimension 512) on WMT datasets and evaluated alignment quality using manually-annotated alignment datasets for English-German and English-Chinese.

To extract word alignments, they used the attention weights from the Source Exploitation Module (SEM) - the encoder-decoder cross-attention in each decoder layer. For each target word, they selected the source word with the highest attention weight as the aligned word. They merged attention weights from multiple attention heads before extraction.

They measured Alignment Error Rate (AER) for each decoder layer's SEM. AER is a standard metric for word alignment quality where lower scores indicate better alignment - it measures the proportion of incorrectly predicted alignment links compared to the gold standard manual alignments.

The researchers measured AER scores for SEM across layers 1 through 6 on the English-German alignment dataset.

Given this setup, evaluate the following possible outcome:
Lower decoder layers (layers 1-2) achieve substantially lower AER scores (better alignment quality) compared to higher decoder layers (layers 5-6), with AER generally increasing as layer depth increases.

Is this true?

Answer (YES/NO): NO